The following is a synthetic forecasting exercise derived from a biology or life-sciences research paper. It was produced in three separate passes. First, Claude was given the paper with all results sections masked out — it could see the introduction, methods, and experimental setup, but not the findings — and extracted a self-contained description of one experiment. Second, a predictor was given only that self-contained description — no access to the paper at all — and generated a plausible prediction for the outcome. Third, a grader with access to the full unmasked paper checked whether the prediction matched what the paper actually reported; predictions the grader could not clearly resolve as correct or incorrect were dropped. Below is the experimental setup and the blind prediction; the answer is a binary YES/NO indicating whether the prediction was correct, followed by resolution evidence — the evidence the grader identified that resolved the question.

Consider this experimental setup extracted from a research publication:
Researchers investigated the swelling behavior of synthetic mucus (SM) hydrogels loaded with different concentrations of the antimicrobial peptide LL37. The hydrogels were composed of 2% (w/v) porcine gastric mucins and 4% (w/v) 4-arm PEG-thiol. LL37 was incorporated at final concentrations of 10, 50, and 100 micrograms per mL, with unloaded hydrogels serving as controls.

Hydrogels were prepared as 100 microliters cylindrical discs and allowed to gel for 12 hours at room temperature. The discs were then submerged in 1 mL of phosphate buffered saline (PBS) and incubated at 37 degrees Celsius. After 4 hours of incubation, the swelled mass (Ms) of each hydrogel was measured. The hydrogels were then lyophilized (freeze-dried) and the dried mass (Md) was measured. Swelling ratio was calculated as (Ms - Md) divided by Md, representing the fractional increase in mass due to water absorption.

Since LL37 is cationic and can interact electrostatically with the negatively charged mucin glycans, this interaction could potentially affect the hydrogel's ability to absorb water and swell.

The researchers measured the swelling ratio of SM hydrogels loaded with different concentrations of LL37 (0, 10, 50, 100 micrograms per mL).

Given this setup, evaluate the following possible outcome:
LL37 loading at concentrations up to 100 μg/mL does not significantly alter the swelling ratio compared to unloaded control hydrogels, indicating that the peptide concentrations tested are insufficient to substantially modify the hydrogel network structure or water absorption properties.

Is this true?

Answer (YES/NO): YES